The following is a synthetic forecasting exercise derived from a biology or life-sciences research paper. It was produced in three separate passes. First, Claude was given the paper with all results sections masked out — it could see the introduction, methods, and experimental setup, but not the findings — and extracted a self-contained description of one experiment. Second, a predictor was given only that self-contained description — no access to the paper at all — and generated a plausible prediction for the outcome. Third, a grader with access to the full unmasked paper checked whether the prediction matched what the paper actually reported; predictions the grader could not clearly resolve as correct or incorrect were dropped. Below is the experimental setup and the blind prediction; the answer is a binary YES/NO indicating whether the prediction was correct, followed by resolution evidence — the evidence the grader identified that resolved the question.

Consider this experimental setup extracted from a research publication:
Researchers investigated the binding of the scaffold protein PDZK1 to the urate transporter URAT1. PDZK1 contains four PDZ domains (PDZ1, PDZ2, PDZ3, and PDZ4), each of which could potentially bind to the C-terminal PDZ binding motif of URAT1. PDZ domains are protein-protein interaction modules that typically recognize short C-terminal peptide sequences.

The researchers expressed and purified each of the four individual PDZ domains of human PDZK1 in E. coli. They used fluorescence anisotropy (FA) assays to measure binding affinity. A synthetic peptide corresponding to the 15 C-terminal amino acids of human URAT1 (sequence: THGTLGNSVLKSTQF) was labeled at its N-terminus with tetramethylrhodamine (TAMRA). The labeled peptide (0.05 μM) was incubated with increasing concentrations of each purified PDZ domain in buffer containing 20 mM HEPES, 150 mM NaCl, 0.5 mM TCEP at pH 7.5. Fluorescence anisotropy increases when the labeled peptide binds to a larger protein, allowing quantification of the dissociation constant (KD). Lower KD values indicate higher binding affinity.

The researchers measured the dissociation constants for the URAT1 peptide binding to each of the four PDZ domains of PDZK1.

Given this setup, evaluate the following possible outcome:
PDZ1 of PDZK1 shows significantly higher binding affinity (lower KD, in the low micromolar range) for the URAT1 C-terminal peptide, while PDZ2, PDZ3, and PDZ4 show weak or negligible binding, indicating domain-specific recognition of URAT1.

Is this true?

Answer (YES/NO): NO